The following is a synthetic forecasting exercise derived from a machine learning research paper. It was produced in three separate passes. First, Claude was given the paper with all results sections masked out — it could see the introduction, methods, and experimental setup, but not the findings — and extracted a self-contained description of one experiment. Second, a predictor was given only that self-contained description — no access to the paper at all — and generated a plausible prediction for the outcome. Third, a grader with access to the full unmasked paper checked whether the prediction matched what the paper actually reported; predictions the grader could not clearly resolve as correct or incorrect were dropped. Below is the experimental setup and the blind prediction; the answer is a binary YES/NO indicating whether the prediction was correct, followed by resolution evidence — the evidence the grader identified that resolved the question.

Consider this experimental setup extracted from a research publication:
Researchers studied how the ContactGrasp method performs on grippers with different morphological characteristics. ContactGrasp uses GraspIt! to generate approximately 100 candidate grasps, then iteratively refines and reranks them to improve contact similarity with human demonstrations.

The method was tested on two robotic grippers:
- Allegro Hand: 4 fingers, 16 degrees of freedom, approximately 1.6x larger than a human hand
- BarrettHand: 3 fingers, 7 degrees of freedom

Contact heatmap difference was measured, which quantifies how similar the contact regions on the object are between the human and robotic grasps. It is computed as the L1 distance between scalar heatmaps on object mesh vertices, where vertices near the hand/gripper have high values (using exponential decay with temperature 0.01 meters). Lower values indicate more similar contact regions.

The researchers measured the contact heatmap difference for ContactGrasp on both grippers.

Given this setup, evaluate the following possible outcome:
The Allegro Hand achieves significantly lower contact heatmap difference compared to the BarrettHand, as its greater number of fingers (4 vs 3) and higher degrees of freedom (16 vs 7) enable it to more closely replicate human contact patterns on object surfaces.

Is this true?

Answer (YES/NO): NO